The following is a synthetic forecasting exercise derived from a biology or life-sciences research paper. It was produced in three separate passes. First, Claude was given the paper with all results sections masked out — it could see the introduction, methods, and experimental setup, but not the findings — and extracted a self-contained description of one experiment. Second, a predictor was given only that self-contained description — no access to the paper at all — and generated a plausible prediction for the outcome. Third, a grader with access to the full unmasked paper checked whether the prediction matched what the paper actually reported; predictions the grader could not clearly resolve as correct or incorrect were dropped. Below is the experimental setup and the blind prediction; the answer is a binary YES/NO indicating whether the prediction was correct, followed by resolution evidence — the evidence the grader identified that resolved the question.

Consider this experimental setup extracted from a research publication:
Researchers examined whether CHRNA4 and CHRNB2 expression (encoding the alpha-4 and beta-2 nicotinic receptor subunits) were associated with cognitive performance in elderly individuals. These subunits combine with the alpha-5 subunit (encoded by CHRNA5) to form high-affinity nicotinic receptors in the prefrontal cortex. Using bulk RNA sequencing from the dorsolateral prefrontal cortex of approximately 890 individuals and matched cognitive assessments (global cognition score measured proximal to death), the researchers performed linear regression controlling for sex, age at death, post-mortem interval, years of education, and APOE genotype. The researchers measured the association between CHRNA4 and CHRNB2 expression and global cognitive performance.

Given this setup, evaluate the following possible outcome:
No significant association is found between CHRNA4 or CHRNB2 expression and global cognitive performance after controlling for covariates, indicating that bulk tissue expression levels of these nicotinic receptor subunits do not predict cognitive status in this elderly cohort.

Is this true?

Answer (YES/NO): NO